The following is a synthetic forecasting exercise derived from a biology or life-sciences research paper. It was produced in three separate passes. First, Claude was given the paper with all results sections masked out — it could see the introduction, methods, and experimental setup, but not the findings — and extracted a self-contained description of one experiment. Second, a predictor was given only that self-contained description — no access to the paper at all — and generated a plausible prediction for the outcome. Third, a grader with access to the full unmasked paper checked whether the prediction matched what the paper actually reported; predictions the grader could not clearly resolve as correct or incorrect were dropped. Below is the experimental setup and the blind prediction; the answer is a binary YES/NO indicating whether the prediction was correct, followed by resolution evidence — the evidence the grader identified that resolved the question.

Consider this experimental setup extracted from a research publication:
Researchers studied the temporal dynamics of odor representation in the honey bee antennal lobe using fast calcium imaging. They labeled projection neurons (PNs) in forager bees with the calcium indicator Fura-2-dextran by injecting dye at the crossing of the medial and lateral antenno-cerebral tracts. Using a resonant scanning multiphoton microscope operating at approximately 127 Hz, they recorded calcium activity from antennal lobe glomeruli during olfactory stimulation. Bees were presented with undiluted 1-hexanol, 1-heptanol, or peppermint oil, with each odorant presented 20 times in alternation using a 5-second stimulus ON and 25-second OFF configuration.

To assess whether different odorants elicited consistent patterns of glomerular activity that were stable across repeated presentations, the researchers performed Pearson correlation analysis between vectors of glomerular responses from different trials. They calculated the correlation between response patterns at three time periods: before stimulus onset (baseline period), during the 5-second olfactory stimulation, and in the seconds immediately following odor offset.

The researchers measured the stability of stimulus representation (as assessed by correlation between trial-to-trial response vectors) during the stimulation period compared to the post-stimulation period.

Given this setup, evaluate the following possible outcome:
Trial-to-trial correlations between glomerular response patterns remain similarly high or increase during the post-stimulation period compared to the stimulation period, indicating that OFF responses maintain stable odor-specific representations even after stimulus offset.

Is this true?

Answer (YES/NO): NO